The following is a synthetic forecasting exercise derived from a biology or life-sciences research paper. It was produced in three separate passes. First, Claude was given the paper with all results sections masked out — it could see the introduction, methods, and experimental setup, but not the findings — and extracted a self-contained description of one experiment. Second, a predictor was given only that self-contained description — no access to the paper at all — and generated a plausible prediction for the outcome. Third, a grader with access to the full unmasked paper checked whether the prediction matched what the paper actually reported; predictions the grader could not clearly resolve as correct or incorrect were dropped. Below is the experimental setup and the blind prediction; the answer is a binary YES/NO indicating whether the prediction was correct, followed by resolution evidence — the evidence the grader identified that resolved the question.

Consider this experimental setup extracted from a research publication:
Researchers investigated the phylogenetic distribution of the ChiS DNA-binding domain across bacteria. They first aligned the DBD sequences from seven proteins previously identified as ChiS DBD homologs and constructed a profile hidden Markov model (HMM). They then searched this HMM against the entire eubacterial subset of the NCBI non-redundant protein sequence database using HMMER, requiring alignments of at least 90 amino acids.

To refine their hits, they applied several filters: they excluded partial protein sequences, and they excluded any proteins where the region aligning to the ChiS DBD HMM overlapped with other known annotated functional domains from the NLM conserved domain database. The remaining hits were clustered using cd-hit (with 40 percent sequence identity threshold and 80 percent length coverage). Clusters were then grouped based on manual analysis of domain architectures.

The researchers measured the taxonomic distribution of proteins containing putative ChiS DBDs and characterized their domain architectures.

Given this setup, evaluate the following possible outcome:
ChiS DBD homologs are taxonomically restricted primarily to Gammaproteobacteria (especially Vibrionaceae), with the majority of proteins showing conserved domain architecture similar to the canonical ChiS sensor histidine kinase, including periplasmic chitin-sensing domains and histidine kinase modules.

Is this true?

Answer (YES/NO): NO